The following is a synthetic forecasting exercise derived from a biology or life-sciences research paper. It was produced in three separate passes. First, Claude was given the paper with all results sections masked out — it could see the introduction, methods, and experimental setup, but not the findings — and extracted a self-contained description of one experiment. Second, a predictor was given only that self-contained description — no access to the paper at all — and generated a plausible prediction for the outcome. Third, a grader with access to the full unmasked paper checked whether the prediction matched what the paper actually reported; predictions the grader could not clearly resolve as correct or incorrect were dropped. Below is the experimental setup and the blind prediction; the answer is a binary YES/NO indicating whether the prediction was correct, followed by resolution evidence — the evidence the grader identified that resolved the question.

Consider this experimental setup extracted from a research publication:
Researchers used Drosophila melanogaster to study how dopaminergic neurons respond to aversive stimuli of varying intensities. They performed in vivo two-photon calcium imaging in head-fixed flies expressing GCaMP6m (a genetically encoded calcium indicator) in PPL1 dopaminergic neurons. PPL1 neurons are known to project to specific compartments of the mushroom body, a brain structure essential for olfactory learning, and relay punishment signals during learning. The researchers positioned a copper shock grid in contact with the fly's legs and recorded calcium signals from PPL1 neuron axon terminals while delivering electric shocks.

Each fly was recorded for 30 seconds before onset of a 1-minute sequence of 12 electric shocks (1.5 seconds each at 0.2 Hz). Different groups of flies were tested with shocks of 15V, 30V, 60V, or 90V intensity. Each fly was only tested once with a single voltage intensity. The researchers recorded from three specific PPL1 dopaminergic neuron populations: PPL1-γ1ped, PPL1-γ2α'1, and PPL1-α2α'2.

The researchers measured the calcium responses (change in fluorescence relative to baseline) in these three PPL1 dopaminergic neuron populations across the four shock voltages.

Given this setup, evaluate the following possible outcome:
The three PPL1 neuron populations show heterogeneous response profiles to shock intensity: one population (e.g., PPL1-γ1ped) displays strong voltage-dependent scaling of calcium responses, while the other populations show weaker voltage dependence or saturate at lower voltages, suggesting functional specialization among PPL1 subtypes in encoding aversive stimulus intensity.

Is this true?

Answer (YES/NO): YES